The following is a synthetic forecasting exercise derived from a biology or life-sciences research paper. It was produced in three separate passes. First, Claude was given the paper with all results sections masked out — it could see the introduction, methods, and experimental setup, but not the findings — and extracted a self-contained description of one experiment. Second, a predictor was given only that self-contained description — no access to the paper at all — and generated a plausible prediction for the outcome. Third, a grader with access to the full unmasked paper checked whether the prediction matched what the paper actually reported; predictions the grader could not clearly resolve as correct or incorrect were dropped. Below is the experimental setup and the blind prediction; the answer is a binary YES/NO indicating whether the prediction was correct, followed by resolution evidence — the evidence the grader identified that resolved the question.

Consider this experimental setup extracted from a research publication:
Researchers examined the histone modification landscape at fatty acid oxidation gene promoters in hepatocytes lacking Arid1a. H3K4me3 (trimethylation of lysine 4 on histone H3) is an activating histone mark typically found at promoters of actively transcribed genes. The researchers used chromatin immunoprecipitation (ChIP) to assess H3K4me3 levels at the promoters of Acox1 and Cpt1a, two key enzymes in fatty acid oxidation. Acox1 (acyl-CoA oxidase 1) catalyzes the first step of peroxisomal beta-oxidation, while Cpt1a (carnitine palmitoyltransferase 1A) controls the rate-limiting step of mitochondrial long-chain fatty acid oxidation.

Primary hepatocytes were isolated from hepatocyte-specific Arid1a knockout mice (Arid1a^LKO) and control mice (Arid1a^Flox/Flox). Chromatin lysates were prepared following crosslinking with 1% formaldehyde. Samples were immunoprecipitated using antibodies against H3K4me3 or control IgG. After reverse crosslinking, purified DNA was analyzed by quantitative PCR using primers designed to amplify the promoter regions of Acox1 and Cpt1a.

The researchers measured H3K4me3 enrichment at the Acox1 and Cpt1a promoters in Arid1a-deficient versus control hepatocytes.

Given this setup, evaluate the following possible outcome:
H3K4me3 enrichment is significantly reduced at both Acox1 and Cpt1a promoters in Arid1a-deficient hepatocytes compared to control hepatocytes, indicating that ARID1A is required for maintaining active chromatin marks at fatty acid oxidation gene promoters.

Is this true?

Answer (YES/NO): YES